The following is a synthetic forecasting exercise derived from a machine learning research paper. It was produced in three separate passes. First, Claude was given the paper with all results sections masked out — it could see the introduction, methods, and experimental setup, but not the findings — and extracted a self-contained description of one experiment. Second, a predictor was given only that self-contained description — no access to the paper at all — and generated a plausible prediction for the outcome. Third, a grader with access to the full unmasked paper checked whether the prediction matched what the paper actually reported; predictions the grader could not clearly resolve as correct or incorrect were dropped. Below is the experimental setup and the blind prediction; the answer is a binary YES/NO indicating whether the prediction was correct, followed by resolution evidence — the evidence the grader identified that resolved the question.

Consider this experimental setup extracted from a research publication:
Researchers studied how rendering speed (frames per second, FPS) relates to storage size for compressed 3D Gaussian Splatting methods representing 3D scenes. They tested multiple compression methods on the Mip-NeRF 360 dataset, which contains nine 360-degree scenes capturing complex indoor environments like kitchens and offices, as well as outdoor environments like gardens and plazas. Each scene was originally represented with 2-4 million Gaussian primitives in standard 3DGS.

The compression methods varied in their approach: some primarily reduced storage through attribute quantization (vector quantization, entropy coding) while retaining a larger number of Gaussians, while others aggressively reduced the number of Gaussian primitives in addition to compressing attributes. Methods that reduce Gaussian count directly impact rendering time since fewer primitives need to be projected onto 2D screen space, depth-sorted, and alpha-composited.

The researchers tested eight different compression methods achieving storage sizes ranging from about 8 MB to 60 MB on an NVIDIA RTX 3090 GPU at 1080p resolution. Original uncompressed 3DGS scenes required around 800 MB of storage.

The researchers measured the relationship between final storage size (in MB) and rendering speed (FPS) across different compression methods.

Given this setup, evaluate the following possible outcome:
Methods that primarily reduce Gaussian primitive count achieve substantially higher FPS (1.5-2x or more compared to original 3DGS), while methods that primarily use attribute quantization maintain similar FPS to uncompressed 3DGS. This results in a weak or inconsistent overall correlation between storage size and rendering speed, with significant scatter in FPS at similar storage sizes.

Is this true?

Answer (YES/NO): NO